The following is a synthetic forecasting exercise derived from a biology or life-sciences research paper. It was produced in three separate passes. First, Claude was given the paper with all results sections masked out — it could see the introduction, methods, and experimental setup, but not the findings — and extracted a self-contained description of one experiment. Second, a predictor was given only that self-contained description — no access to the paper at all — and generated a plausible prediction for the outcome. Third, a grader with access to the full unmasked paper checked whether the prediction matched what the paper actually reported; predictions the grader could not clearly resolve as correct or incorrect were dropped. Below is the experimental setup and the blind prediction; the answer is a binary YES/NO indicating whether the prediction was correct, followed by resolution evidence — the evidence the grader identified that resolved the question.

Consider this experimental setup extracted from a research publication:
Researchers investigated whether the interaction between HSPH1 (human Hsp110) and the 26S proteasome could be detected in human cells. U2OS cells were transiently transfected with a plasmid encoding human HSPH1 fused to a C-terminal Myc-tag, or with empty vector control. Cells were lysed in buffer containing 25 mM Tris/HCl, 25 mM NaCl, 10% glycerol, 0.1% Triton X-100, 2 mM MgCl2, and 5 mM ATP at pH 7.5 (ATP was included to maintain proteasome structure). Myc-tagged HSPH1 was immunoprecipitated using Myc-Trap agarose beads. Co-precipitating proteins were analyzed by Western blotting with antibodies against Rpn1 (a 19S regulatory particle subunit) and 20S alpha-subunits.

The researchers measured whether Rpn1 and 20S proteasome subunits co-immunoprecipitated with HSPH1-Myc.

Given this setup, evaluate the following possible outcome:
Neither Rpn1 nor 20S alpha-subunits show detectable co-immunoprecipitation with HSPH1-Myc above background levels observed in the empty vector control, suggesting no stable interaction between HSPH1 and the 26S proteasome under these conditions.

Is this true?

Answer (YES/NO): NO